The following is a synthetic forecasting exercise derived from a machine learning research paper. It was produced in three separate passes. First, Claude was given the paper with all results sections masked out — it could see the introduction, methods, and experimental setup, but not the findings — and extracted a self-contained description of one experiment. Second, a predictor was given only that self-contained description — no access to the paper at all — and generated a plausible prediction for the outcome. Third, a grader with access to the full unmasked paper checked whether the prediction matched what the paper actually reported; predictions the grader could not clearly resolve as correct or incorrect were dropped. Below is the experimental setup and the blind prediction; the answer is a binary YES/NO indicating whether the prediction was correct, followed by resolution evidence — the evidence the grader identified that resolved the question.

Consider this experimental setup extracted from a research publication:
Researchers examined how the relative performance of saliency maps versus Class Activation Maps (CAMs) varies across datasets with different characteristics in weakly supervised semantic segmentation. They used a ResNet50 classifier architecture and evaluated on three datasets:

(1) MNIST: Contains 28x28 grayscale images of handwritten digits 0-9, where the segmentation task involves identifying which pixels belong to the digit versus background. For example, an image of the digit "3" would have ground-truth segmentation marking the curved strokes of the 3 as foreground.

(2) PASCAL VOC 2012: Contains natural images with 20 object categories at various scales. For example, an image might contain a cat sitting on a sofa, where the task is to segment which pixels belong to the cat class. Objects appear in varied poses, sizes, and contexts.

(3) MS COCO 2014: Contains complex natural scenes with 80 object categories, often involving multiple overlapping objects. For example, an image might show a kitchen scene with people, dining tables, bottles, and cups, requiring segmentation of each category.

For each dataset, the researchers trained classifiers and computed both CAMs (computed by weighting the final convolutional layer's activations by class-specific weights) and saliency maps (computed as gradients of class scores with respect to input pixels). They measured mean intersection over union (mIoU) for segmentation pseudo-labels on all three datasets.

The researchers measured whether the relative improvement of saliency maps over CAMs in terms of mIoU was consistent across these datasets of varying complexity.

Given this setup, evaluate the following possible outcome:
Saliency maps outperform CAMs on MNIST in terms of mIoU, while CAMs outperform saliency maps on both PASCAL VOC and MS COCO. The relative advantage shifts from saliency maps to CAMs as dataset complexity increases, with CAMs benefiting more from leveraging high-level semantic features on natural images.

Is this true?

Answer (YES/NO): NO